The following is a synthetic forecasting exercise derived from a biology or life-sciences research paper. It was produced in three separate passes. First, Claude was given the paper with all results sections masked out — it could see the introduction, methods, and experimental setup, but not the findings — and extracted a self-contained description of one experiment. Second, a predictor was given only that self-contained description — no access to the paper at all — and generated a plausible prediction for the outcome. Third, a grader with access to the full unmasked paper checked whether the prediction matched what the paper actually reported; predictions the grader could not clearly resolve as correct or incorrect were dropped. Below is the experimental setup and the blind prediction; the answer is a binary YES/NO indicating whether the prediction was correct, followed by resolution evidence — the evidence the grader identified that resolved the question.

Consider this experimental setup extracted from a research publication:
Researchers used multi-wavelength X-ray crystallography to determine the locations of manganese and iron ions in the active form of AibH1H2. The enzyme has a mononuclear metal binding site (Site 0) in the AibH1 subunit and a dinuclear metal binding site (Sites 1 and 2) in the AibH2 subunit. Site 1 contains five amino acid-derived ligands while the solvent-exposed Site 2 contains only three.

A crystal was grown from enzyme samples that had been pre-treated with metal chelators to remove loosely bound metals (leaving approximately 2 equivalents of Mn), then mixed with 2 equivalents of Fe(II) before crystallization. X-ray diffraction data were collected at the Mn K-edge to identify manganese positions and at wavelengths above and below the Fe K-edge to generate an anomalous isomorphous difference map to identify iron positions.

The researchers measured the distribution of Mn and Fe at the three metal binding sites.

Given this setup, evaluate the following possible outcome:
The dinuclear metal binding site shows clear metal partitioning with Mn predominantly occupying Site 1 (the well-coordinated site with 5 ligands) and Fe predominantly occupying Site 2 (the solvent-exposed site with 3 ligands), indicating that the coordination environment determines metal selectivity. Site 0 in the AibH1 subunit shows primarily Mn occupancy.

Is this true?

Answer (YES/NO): NO